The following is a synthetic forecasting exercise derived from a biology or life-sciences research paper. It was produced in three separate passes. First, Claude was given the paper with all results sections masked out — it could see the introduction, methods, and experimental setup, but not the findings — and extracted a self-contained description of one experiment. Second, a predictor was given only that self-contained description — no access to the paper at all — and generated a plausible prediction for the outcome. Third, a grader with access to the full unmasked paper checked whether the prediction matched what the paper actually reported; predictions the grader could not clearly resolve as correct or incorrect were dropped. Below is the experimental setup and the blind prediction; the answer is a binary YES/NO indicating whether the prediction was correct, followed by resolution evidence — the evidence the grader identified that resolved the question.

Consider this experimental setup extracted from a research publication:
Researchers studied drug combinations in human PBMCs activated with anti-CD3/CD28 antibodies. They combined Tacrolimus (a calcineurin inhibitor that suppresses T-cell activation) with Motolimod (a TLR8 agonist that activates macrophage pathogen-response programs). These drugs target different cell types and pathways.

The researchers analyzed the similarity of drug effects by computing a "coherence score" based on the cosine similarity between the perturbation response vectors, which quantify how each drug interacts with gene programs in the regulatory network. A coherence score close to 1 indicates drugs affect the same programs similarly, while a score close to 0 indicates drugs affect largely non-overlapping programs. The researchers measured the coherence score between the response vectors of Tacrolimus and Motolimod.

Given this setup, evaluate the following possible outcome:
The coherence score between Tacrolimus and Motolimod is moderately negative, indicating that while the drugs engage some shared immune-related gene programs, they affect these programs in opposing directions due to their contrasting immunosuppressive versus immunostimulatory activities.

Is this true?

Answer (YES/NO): NO